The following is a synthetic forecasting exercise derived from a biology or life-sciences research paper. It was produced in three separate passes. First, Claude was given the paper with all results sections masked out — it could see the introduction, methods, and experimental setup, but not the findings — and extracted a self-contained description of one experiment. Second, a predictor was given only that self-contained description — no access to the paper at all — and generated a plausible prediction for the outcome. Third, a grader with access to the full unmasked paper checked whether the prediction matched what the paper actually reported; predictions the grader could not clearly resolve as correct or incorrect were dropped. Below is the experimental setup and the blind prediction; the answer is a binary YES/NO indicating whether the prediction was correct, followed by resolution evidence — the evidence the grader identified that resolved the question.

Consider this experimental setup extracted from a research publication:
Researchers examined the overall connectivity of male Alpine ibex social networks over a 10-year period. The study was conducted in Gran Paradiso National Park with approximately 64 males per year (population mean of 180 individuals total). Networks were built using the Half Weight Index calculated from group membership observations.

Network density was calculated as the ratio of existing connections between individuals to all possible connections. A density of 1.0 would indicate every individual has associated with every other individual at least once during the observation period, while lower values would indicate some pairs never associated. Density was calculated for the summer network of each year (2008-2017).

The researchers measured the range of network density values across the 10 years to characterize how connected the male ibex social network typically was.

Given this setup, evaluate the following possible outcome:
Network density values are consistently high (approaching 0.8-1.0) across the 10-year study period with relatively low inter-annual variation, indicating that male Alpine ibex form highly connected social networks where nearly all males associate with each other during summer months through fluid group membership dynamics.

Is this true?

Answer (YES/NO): YES